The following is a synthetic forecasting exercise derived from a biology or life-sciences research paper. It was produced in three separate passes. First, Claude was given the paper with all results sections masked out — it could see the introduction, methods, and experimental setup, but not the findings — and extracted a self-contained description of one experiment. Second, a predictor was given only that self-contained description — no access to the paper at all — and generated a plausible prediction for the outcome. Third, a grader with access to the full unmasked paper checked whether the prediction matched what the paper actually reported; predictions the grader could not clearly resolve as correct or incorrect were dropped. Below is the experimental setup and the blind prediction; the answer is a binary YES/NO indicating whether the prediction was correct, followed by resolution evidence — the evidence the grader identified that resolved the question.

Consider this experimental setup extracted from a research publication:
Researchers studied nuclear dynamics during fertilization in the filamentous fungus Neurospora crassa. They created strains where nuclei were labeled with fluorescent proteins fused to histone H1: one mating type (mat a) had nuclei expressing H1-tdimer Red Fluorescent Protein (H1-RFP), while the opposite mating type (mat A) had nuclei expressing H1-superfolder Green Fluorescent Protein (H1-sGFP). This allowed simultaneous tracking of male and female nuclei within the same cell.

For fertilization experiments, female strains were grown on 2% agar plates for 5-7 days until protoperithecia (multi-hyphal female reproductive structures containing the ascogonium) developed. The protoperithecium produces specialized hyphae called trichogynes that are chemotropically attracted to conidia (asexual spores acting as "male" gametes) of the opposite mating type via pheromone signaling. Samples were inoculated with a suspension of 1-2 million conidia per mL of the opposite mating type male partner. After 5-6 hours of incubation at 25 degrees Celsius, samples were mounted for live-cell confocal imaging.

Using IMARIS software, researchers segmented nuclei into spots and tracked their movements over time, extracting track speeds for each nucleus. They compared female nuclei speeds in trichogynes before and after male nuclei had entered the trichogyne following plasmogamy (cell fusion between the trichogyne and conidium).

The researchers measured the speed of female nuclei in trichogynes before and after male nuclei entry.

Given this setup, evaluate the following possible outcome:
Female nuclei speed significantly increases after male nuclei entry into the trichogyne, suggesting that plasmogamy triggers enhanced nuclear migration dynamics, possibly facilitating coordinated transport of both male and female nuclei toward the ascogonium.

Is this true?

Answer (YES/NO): NO